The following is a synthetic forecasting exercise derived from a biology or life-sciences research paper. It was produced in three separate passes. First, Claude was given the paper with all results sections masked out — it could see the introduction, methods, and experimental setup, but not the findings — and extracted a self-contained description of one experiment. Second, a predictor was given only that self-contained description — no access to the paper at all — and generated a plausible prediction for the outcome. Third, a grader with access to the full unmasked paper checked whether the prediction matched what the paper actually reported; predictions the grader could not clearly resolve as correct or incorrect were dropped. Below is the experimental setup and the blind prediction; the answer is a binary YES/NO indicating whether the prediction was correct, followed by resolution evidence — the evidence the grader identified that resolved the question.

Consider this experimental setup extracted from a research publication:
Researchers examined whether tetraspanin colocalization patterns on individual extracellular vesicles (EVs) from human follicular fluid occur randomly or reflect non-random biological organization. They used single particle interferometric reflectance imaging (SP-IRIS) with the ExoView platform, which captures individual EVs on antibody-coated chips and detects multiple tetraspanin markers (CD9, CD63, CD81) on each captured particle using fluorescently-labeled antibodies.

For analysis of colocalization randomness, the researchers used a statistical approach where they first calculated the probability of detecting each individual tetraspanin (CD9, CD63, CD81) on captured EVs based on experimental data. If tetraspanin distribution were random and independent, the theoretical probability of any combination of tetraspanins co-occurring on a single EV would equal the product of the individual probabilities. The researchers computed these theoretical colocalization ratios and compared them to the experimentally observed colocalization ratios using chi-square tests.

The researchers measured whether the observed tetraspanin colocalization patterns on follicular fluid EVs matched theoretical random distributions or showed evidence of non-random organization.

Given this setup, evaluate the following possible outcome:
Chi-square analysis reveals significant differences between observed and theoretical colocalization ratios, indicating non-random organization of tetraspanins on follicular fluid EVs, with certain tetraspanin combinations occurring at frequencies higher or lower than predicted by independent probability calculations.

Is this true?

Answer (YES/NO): YES